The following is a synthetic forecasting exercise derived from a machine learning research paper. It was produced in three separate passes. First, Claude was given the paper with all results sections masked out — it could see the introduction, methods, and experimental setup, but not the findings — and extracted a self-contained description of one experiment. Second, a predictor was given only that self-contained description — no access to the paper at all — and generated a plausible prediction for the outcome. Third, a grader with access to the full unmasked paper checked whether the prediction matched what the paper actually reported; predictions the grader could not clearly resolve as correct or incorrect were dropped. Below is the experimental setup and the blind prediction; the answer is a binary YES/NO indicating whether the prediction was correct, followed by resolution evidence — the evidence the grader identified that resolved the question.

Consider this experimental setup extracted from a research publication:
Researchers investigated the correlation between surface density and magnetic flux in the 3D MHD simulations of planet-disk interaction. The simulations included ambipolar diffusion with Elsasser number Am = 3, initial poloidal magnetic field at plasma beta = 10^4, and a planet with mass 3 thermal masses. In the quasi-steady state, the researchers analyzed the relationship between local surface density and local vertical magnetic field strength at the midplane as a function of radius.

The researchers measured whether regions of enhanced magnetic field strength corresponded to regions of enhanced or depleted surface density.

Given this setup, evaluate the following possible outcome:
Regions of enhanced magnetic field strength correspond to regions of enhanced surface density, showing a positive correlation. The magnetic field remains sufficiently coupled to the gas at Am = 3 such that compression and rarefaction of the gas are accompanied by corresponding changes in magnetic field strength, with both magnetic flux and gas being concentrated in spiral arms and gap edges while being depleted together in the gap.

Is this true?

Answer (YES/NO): NO